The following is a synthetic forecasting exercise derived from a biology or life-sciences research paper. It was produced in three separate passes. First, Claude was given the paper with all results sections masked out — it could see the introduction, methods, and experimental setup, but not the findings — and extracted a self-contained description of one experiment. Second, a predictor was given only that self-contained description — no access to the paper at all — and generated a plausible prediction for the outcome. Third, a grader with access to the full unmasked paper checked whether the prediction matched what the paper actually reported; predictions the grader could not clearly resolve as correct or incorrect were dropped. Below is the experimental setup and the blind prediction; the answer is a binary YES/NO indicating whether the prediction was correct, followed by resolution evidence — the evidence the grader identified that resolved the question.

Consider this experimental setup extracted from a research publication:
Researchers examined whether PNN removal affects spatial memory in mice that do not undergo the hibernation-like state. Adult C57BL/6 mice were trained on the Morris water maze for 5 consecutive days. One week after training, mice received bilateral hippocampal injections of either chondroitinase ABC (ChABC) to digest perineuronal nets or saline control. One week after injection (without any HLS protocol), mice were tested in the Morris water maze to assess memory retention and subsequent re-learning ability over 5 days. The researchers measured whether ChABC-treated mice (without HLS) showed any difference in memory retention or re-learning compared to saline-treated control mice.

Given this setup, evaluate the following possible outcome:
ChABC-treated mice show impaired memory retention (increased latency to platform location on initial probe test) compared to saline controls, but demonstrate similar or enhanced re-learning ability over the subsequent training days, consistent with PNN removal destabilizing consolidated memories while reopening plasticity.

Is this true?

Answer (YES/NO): NO